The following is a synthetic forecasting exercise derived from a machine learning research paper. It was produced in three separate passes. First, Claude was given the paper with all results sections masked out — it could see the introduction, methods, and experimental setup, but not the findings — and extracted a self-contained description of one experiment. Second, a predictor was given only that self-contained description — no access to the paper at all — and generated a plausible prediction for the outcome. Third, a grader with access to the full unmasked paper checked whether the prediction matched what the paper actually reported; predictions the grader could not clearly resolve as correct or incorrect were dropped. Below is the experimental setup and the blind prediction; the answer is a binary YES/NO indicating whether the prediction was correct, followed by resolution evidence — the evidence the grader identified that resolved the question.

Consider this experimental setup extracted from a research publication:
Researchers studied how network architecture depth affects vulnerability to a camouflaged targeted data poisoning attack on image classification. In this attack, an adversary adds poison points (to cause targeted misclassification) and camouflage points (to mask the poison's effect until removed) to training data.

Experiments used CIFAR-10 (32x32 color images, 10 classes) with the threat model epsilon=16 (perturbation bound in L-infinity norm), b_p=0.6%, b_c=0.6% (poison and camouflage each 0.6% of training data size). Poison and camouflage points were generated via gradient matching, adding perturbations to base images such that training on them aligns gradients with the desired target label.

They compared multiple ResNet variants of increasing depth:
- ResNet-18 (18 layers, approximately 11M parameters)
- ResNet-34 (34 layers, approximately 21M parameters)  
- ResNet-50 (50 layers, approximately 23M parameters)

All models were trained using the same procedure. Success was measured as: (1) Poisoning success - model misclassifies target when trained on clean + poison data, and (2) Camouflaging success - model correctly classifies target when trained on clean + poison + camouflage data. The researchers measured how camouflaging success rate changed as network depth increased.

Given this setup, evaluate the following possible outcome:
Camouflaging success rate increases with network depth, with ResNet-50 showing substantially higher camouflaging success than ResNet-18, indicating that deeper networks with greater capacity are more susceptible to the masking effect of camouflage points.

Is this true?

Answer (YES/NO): NO